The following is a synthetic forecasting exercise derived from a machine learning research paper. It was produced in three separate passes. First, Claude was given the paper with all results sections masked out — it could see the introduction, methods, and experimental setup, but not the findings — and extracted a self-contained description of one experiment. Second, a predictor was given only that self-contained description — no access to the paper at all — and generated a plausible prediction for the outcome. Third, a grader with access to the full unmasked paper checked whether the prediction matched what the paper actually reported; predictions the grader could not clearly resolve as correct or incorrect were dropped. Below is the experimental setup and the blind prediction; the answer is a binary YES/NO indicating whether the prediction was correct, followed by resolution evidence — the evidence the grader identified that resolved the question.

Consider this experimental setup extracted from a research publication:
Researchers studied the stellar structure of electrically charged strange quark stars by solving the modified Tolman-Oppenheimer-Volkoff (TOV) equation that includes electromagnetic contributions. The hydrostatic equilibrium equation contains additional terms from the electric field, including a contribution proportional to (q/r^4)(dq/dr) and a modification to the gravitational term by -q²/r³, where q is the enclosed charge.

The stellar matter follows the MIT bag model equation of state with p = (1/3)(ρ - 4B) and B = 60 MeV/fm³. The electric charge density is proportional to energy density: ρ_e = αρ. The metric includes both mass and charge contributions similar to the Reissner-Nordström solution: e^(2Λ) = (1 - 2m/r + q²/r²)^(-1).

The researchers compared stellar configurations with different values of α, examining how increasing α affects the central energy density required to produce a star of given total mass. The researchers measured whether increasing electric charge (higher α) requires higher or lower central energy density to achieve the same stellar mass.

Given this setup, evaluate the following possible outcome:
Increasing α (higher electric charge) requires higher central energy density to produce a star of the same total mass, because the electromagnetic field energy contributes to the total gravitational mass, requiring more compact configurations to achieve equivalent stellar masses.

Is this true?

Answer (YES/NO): NO